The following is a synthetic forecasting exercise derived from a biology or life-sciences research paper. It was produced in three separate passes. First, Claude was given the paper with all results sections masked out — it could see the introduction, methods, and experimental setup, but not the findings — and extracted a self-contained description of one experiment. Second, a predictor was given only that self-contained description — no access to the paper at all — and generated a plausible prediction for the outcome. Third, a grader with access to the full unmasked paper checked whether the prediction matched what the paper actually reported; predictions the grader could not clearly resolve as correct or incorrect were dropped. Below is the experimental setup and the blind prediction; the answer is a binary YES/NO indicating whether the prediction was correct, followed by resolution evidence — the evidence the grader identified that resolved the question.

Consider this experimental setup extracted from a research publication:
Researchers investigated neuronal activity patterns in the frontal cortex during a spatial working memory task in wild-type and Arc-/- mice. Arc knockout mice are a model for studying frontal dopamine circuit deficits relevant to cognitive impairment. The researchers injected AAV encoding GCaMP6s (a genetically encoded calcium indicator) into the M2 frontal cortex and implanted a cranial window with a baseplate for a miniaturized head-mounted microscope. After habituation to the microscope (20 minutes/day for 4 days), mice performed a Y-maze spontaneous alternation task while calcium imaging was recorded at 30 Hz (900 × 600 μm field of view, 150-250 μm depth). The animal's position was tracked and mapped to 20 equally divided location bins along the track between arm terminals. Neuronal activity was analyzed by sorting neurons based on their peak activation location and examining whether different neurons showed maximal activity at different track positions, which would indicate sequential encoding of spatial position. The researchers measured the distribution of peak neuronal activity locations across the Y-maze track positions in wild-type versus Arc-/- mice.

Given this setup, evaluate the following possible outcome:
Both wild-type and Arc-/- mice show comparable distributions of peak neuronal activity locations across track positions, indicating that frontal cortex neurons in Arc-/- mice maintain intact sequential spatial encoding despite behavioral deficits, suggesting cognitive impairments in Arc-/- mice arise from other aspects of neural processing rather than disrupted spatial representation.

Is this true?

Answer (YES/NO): NO